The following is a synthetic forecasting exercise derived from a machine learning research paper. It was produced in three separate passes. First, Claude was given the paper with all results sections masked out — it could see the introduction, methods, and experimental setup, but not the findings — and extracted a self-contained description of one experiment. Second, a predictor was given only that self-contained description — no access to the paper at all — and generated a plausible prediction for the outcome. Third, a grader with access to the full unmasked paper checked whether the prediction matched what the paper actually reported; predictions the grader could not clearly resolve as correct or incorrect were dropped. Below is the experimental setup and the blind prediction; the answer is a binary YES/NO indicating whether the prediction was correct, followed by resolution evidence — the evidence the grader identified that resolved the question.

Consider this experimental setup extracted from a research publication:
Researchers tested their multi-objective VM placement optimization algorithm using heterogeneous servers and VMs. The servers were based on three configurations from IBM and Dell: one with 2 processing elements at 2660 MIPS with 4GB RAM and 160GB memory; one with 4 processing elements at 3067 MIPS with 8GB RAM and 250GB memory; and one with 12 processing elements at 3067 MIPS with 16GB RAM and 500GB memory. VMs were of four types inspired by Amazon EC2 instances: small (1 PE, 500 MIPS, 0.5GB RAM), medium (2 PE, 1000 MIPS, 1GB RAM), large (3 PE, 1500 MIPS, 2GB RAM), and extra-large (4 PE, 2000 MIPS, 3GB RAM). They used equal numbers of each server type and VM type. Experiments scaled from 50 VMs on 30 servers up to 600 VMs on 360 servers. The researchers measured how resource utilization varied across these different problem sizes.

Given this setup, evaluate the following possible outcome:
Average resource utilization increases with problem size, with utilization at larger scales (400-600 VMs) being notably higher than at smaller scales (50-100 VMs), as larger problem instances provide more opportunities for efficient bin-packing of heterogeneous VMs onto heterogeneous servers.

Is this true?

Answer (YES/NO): NO